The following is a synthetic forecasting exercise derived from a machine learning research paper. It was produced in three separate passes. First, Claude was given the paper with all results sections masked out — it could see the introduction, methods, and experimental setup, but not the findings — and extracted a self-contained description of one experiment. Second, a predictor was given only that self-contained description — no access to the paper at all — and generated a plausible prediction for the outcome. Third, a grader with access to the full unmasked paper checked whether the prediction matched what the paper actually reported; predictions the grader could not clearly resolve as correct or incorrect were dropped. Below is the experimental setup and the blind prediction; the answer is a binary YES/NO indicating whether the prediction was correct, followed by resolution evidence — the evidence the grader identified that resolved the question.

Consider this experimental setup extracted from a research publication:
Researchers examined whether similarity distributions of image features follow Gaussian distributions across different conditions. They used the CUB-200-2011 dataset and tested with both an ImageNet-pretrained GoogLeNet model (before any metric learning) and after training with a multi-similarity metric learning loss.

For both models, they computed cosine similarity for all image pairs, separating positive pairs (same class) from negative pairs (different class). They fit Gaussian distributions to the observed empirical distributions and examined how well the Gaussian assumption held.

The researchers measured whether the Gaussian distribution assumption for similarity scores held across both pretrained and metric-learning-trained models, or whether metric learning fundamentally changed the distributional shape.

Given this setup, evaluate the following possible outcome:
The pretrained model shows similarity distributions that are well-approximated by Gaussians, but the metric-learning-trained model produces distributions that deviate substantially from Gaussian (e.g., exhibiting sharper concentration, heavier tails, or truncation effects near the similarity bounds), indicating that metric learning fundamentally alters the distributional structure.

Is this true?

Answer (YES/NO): NO